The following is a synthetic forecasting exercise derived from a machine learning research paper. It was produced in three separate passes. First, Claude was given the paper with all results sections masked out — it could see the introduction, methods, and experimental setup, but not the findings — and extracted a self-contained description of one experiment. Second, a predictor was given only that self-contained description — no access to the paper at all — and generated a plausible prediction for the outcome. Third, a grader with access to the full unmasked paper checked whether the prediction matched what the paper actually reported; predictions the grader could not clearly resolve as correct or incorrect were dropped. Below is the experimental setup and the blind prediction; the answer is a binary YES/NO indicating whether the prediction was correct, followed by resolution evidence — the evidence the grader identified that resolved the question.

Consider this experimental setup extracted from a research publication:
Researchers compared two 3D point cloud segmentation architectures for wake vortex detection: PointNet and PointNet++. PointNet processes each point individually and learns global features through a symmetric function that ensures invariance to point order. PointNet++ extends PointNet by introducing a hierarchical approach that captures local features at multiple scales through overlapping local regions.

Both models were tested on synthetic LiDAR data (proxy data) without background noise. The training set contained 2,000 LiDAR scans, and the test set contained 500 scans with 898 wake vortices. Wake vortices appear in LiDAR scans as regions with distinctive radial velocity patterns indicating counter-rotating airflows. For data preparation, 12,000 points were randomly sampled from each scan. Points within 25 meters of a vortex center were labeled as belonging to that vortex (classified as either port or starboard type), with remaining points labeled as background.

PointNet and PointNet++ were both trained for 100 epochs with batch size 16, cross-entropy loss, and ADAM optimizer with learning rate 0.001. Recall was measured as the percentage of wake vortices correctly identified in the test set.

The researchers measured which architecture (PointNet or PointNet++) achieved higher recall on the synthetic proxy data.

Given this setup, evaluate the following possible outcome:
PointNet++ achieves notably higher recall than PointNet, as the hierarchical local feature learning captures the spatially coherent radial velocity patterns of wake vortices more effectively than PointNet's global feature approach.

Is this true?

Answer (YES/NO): NO